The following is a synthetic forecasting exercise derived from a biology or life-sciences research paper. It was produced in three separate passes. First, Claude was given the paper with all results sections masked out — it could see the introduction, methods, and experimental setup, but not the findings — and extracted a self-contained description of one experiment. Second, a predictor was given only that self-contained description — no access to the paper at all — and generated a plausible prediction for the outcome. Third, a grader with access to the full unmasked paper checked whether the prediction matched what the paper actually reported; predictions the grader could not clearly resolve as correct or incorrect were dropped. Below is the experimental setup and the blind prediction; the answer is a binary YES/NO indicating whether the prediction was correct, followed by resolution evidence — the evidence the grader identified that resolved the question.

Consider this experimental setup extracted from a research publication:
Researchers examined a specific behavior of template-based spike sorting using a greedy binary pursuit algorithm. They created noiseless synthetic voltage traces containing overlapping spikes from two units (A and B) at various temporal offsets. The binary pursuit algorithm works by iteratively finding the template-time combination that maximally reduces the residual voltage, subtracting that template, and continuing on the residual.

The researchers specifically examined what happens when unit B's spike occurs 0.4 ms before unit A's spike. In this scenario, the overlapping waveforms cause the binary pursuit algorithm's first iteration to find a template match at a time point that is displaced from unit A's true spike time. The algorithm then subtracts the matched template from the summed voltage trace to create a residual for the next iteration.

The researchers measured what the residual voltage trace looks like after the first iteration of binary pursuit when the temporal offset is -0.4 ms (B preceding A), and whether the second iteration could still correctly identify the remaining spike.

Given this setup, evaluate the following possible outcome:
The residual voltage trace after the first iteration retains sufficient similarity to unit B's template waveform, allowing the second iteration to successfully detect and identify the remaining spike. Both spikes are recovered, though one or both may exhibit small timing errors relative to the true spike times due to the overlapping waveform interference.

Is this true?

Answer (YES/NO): YES